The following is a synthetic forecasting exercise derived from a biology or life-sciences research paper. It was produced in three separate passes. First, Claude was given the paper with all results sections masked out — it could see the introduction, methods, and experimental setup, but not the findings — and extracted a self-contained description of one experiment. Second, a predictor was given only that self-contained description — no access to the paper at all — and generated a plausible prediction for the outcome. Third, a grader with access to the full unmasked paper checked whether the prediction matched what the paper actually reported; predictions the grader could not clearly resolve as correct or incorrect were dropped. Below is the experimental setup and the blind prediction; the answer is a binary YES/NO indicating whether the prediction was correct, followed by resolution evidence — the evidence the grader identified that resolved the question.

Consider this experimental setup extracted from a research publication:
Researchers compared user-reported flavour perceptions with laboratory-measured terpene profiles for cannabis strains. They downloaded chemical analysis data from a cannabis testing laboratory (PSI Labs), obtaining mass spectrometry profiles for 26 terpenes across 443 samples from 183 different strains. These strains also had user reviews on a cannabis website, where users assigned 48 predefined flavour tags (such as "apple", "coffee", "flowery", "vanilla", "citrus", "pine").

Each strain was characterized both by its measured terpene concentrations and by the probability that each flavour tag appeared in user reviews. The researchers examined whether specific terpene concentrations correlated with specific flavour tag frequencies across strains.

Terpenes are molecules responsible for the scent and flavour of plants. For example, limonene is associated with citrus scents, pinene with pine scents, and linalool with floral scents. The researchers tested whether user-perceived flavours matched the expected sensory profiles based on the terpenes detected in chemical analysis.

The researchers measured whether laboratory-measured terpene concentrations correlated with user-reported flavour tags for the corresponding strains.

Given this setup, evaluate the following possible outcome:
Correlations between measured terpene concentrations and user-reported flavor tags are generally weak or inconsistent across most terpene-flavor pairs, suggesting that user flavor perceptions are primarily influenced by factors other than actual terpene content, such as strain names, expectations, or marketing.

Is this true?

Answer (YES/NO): NO